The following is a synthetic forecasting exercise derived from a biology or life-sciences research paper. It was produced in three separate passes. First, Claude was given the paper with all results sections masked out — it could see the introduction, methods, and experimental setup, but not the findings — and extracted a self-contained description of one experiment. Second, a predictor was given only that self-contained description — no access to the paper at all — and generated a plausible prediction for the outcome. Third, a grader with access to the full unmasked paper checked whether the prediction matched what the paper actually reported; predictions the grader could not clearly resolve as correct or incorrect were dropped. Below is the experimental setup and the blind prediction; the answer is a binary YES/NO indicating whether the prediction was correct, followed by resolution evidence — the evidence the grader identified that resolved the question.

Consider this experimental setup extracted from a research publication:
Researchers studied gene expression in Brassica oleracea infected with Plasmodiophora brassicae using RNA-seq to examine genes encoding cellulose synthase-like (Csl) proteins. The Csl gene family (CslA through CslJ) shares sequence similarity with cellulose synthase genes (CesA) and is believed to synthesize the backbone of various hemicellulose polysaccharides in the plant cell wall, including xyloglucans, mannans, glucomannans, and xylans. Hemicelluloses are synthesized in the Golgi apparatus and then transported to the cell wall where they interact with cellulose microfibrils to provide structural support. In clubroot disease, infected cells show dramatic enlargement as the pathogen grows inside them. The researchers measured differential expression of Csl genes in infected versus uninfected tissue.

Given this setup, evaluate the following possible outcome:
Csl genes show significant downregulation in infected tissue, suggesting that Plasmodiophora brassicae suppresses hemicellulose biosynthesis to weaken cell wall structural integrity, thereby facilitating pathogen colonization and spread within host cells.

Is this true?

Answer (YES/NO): NO